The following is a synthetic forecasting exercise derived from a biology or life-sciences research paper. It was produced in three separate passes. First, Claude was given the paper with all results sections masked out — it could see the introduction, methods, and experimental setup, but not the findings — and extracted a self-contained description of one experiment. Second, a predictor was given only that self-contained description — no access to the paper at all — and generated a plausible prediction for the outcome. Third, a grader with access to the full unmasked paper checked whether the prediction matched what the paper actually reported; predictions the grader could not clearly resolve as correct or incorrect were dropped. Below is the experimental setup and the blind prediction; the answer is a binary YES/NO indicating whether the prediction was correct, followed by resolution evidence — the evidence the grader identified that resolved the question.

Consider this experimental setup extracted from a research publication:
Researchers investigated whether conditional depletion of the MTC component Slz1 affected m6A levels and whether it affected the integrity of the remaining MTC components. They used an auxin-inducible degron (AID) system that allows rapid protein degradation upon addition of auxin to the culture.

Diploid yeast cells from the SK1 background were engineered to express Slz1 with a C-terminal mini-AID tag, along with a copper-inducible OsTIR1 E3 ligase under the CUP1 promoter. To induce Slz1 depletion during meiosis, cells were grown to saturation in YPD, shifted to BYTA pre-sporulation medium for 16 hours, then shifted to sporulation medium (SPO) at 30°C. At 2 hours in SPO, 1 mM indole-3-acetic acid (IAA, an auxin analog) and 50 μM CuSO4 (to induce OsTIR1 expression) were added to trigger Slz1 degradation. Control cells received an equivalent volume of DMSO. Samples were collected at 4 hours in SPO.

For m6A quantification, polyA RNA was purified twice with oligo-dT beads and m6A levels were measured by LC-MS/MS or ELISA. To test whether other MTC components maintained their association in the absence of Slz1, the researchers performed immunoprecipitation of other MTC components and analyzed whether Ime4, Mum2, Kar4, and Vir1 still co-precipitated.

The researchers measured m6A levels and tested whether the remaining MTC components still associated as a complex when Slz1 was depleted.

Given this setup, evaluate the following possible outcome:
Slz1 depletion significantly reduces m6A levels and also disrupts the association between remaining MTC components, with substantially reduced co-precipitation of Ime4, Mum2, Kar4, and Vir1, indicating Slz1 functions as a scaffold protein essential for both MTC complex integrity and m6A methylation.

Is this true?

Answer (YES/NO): NO